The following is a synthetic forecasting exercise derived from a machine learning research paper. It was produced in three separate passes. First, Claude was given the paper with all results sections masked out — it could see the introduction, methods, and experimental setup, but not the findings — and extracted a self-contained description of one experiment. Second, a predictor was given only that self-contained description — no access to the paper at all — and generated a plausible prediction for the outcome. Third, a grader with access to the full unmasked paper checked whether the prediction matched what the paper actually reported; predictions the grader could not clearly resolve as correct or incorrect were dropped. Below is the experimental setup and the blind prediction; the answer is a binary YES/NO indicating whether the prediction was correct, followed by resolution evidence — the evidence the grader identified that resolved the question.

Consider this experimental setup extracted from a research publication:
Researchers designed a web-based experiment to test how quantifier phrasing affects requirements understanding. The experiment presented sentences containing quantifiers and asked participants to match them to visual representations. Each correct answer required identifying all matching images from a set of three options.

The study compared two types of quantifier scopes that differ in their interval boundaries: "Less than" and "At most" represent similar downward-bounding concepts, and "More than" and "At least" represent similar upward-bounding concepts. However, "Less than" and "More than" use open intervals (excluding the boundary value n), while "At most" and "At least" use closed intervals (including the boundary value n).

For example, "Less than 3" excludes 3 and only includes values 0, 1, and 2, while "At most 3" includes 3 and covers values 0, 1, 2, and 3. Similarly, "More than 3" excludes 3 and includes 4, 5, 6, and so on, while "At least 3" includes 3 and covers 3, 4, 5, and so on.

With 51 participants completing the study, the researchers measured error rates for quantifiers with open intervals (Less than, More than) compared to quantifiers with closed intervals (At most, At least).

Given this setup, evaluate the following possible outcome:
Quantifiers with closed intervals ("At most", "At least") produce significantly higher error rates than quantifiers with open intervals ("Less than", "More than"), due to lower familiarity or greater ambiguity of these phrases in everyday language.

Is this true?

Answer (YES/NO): NO